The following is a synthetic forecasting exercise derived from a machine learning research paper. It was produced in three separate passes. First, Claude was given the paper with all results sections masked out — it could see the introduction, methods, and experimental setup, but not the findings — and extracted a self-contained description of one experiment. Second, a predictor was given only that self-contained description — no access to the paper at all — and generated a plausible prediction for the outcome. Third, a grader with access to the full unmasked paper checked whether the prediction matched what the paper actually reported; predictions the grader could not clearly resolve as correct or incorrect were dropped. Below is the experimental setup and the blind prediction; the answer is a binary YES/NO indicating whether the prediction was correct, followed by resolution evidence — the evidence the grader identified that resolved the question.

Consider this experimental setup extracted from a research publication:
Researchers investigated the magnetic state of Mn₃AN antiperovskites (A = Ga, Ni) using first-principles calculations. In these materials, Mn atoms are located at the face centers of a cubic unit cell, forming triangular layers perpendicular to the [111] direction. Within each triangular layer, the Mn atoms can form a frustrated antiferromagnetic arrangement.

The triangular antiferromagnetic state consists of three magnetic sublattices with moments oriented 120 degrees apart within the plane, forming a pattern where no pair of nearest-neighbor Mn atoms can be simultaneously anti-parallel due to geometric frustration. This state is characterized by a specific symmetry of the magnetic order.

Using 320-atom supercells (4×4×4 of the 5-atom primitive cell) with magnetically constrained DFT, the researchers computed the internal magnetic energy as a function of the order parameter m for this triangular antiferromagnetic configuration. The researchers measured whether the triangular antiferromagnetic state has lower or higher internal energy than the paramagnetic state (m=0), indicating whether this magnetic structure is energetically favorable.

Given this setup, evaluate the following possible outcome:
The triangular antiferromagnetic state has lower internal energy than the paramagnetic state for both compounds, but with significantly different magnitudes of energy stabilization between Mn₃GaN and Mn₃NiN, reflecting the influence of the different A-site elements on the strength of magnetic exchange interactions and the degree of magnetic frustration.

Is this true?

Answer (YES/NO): YES